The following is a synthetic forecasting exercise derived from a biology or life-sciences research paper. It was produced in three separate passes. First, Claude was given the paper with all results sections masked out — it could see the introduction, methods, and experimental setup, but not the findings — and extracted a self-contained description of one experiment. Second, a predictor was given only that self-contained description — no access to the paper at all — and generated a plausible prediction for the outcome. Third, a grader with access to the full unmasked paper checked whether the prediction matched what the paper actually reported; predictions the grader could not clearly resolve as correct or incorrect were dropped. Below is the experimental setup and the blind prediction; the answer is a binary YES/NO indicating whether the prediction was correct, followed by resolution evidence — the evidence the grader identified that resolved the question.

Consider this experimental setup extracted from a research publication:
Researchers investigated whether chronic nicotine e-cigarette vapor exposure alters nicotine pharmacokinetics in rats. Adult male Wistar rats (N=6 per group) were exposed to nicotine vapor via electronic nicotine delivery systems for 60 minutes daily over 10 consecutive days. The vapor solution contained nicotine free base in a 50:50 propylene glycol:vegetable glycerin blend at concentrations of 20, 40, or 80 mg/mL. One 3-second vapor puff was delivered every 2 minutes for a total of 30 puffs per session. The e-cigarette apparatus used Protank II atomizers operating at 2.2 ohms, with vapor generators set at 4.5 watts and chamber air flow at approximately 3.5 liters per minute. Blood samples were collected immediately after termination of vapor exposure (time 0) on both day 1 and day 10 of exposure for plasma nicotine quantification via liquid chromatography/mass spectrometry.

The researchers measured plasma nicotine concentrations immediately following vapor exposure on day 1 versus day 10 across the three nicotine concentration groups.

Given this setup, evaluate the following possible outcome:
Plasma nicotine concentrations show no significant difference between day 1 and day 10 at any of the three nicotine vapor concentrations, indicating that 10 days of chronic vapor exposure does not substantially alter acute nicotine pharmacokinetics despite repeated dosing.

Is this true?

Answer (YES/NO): NO